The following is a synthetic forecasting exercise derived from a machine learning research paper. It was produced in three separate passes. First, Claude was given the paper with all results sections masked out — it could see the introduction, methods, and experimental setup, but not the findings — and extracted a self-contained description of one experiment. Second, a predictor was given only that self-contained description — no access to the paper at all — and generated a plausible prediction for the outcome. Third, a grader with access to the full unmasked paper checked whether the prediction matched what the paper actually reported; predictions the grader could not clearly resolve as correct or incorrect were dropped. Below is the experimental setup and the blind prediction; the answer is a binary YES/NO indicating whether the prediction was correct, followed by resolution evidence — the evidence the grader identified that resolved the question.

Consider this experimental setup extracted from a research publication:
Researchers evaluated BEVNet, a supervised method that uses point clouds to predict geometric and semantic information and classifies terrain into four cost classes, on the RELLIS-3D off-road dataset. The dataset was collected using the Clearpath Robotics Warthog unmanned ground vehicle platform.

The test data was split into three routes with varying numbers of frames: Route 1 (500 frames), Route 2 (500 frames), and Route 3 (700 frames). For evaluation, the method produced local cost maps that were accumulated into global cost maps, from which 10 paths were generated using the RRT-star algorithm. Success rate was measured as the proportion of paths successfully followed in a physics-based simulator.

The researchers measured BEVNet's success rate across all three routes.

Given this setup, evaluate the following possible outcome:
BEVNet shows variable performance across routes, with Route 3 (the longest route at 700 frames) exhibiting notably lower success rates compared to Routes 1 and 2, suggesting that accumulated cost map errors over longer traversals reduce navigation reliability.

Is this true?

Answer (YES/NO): NO